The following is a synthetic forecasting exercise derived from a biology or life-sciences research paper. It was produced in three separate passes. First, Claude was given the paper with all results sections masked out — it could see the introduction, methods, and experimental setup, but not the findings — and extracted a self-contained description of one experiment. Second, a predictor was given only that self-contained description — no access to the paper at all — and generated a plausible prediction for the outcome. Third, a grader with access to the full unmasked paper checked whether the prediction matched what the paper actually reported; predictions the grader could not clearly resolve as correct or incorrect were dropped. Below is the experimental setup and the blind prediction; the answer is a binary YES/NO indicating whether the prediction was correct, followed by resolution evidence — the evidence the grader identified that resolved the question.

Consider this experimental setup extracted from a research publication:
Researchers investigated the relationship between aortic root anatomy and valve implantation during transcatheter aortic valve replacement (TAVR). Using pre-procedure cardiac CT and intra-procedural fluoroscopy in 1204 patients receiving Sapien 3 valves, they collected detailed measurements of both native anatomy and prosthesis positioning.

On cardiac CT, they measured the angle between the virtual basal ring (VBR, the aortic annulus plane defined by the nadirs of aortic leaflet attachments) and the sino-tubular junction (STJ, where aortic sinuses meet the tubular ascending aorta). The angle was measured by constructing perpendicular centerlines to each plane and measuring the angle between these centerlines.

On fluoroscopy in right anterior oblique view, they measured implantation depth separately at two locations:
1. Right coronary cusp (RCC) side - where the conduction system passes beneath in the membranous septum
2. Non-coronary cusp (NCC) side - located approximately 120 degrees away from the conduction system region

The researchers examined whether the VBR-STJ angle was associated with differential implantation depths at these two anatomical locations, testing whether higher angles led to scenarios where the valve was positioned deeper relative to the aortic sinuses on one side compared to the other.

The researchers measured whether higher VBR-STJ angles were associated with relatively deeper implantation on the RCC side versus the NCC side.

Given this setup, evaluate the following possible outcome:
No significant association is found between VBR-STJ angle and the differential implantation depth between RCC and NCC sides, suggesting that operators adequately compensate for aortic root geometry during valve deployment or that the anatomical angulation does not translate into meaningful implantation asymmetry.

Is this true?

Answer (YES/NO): NO